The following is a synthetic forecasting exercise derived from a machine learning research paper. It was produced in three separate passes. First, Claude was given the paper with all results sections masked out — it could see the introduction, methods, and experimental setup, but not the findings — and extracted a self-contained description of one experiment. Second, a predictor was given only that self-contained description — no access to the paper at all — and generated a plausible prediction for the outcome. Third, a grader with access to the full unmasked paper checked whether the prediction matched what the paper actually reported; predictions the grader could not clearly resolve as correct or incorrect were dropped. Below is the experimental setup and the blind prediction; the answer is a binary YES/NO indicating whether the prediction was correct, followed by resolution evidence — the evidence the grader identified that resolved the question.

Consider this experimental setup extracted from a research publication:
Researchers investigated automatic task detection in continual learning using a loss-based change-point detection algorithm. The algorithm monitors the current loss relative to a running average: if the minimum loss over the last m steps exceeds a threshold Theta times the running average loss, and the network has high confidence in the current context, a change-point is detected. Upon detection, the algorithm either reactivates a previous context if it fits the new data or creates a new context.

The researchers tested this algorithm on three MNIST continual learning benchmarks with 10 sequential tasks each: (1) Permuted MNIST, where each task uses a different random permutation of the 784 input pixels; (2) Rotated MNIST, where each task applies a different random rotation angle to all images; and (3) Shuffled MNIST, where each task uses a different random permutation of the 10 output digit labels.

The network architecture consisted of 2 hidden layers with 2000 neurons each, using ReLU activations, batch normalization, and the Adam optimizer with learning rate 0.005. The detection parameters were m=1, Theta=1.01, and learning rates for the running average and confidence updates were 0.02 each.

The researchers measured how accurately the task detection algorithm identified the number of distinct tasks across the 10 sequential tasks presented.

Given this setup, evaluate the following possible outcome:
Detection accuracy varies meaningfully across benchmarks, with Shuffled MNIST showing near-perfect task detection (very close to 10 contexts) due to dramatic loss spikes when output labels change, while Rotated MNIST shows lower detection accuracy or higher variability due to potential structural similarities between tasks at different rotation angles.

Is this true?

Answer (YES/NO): YES